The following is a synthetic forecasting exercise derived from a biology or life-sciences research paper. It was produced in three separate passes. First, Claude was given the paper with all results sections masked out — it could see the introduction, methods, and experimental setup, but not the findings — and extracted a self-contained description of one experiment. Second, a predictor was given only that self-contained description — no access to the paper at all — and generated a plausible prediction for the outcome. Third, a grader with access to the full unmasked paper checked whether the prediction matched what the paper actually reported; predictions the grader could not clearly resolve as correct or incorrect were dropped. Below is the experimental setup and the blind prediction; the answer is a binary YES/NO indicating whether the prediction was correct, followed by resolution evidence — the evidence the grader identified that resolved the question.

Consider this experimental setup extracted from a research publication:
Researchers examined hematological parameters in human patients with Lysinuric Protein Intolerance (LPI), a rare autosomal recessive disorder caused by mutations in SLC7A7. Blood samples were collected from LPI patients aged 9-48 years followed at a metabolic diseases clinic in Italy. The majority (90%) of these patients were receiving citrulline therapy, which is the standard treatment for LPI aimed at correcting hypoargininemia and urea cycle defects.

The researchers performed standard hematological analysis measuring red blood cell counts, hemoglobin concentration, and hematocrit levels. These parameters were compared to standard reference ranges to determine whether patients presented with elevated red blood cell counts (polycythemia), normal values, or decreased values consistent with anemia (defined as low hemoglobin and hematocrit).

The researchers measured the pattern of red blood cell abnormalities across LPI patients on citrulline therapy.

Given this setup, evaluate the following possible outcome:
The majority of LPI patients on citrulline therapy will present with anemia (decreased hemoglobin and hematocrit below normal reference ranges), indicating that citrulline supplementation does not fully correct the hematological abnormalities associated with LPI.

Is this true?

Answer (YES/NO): NO